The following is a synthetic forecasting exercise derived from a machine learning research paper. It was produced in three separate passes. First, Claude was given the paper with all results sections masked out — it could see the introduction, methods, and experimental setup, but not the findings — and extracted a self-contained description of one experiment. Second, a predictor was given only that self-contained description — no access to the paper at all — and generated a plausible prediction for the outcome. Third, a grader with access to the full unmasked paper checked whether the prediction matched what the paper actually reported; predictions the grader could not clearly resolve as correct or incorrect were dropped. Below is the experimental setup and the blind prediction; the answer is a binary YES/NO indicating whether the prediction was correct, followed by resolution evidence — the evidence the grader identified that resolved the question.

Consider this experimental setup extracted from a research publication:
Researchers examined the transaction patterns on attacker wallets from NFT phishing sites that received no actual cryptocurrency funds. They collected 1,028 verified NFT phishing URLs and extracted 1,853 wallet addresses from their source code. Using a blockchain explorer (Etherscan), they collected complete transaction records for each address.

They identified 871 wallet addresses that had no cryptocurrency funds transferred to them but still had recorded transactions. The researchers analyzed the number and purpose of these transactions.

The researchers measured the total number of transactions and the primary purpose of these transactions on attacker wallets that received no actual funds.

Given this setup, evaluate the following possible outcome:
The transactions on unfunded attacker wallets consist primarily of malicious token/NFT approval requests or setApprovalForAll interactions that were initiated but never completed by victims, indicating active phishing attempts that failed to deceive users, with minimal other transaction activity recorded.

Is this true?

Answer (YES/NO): NO